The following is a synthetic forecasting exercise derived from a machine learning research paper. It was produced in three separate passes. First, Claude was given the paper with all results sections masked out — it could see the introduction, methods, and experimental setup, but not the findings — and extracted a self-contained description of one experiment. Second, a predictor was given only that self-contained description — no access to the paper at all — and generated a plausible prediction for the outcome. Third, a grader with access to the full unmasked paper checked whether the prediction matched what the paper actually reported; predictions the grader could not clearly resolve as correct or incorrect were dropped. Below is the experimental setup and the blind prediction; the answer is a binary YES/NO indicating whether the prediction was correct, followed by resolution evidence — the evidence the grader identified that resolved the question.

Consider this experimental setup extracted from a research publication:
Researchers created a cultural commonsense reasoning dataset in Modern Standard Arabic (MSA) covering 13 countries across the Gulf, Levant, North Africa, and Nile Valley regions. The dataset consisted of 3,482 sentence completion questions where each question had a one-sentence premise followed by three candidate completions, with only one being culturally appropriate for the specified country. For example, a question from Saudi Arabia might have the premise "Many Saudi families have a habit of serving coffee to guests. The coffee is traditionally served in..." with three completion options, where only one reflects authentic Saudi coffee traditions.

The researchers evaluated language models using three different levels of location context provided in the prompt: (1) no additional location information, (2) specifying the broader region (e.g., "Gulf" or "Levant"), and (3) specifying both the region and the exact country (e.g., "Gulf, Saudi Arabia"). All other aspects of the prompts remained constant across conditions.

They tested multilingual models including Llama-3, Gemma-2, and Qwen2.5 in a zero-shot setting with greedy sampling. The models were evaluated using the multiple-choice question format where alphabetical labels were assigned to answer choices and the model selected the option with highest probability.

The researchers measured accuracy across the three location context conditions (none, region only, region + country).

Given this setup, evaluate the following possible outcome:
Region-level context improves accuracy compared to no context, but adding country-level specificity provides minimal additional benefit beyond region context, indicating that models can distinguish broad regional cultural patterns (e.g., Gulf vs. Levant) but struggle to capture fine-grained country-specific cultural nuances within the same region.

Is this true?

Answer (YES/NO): NO